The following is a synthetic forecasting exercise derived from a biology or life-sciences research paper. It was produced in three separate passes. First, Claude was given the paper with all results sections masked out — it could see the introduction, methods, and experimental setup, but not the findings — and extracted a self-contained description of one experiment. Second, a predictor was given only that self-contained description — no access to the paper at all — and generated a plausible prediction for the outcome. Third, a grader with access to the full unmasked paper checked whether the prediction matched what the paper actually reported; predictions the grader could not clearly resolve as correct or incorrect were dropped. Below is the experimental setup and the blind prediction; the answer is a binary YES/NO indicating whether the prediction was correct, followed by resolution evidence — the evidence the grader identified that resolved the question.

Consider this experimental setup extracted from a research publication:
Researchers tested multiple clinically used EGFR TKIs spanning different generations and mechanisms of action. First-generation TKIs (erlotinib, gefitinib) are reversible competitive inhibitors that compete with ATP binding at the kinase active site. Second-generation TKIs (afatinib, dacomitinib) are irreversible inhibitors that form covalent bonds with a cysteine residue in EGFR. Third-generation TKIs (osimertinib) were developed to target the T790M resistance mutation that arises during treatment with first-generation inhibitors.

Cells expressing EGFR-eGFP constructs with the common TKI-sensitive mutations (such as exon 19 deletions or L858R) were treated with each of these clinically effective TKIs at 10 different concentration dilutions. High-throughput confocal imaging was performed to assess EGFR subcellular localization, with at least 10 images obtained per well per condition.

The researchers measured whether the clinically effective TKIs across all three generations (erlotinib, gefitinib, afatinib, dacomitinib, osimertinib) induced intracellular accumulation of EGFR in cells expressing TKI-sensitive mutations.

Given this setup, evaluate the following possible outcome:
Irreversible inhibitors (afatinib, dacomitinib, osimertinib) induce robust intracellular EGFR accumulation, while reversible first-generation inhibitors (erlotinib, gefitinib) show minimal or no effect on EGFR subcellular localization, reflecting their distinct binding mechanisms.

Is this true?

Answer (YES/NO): NO